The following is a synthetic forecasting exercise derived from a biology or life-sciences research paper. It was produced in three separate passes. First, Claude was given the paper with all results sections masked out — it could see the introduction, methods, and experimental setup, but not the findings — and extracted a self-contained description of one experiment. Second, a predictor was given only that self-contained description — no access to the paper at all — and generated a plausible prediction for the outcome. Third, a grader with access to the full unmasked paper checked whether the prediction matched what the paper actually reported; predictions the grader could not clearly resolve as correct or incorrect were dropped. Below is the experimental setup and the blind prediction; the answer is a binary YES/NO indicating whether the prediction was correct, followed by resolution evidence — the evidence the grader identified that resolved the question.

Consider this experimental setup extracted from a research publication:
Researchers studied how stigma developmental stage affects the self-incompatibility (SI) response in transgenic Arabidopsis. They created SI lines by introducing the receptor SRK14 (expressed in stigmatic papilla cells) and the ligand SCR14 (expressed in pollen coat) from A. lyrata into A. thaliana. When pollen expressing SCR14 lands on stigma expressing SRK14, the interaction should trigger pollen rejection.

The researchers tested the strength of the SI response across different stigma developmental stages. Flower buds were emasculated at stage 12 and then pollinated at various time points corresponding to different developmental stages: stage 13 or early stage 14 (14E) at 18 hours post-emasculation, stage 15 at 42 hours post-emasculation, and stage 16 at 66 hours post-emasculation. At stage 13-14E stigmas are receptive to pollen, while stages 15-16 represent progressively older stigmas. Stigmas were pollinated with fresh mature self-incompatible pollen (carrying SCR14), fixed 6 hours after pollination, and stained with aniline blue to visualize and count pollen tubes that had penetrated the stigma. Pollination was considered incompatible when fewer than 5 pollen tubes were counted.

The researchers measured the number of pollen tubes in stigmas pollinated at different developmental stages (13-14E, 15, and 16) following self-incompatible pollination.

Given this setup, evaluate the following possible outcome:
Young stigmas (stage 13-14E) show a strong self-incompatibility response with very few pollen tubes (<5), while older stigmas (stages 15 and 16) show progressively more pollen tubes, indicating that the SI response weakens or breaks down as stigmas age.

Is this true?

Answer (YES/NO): NO